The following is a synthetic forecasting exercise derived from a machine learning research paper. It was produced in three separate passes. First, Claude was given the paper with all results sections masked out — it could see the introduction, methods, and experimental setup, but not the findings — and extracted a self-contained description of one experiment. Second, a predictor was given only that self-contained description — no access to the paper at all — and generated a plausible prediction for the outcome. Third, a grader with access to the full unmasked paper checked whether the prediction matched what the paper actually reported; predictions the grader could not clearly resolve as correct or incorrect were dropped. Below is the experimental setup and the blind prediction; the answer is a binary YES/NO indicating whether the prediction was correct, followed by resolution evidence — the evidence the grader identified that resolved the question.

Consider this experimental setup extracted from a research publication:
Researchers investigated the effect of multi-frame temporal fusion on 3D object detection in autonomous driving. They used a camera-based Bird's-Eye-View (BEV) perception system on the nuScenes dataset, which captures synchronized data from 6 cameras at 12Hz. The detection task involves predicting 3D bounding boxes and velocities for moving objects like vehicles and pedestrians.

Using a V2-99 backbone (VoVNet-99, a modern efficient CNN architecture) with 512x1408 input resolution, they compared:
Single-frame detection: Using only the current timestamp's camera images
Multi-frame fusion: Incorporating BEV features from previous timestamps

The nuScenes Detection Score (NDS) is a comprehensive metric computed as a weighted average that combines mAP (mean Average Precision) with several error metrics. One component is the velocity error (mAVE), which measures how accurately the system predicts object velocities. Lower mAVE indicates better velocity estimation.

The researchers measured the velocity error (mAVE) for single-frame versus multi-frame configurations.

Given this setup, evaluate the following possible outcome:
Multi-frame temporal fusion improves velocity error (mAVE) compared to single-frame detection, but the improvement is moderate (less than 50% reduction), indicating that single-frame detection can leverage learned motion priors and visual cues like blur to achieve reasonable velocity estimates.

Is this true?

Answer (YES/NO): NO